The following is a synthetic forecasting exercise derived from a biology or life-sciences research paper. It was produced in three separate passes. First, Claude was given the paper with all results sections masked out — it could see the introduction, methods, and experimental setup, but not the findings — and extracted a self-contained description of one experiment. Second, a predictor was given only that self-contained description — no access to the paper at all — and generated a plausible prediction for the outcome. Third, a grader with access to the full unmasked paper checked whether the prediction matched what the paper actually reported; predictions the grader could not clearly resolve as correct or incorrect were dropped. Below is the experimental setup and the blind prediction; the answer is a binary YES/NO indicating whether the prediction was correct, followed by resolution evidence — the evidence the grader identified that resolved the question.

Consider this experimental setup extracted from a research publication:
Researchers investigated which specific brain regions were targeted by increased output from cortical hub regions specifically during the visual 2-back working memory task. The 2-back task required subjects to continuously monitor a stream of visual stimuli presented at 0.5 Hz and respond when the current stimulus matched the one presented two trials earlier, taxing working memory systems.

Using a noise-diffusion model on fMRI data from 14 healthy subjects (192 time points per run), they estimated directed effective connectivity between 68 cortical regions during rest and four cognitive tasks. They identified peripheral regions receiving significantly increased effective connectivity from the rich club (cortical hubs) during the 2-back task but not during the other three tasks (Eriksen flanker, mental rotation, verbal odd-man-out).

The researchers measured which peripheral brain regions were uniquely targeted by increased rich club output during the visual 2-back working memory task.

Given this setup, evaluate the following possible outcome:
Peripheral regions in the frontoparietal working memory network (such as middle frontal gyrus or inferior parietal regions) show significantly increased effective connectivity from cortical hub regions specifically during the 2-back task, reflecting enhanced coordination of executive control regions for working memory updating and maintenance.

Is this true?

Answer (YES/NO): YES